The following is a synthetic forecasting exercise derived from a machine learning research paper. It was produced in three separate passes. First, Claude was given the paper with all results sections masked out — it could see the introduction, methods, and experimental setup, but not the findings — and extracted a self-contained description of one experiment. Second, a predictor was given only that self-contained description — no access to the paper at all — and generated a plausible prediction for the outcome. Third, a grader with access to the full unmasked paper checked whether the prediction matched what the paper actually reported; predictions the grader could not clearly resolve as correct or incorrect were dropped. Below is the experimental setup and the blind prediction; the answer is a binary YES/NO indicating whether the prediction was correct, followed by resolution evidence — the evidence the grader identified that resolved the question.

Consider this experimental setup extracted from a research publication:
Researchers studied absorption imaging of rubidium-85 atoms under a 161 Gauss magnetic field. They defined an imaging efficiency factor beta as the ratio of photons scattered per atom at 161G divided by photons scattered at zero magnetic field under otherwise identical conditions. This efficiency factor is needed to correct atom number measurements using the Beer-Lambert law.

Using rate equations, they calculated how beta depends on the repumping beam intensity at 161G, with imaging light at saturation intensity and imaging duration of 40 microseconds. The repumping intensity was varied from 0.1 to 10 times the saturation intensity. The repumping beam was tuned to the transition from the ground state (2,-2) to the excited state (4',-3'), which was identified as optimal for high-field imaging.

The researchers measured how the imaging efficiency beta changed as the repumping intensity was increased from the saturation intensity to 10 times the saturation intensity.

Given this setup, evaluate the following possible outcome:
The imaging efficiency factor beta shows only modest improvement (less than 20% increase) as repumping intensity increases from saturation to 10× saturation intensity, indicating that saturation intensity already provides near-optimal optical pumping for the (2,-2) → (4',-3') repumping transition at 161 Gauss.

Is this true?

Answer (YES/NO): YES